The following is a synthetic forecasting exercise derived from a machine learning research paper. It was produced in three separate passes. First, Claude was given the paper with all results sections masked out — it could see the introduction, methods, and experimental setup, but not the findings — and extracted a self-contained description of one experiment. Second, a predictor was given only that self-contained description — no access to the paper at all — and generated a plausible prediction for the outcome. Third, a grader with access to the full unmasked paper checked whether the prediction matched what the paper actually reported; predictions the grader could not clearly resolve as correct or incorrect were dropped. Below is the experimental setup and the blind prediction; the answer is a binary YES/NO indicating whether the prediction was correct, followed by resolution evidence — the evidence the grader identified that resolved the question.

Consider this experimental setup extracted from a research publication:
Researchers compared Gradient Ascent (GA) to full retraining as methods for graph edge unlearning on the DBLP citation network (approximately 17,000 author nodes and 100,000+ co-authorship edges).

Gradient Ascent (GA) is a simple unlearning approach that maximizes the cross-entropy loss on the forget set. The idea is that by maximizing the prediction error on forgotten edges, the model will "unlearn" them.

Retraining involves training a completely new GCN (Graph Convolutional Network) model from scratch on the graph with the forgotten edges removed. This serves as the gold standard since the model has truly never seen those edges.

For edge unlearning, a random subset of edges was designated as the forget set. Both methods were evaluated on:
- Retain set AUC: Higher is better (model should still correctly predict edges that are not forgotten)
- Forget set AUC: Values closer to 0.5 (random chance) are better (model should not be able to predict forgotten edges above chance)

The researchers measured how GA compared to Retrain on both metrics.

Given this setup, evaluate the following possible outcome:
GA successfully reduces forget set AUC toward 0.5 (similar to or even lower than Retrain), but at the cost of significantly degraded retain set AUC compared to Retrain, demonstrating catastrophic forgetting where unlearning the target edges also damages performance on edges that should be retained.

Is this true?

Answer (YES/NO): NO